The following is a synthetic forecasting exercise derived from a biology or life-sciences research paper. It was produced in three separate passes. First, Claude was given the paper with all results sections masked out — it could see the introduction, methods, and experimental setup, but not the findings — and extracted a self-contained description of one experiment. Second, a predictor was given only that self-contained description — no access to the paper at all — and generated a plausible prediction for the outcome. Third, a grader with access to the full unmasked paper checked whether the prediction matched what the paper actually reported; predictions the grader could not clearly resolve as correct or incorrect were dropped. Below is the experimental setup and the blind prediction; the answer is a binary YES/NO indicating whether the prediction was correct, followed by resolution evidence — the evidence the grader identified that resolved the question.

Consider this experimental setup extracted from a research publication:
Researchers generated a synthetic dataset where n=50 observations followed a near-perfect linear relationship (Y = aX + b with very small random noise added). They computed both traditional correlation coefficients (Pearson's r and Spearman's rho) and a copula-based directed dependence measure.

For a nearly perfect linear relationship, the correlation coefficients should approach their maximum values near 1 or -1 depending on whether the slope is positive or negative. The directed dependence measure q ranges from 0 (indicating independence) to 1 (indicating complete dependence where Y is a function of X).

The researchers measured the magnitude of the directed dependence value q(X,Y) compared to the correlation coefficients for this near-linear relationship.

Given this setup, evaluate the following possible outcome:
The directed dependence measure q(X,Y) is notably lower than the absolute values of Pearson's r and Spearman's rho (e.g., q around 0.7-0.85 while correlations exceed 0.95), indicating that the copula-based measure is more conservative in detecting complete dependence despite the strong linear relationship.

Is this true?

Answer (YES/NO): YES